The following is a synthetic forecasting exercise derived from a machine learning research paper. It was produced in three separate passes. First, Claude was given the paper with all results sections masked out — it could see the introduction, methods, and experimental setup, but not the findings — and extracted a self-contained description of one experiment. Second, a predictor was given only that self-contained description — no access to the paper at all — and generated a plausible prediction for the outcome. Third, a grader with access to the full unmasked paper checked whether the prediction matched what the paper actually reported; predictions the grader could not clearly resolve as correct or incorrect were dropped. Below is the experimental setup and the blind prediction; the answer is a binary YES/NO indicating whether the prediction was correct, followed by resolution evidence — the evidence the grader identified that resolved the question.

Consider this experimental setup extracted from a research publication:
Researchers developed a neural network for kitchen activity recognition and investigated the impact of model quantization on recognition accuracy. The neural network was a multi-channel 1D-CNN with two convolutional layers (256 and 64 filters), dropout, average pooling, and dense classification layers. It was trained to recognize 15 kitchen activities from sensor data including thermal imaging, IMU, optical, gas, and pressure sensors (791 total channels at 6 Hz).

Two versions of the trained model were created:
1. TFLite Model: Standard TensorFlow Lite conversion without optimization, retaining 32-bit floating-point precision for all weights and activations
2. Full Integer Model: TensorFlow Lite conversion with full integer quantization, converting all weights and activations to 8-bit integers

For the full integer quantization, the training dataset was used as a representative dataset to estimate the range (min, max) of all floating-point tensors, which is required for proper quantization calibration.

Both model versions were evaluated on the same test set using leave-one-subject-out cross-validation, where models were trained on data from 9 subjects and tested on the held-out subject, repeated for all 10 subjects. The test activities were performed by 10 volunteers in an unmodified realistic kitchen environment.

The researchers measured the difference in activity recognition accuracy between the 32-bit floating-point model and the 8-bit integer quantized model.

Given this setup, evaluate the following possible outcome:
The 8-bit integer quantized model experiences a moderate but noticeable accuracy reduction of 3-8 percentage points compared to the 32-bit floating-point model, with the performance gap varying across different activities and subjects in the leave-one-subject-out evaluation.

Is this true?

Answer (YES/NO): NO